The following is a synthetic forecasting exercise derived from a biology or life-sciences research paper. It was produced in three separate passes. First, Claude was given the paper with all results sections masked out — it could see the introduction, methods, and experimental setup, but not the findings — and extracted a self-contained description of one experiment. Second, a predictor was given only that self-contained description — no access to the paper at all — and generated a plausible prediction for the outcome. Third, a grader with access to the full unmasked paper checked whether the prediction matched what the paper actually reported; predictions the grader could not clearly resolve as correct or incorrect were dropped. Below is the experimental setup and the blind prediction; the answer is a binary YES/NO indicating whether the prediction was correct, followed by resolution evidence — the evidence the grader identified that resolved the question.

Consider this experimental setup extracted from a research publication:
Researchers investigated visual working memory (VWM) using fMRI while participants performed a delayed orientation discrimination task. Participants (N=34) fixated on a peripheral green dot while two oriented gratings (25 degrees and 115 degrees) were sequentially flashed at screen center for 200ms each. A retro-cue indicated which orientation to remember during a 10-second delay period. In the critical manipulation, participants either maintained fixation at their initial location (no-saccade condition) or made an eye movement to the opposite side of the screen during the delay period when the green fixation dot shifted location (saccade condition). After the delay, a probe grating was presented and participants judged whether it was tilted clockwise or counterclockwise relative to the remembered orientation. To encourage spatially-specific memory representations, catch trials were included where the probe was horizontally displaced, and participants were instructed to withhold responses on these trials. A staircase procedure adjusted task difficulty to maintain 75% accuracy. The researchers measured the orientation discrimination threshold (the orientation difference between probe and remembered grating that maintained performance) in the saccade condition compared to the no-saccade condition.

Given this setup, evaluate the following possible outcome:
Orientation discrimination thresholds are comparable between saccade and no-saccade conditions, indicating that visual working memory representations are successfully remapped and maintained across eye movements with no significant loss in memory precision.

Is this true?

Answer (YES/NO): NO